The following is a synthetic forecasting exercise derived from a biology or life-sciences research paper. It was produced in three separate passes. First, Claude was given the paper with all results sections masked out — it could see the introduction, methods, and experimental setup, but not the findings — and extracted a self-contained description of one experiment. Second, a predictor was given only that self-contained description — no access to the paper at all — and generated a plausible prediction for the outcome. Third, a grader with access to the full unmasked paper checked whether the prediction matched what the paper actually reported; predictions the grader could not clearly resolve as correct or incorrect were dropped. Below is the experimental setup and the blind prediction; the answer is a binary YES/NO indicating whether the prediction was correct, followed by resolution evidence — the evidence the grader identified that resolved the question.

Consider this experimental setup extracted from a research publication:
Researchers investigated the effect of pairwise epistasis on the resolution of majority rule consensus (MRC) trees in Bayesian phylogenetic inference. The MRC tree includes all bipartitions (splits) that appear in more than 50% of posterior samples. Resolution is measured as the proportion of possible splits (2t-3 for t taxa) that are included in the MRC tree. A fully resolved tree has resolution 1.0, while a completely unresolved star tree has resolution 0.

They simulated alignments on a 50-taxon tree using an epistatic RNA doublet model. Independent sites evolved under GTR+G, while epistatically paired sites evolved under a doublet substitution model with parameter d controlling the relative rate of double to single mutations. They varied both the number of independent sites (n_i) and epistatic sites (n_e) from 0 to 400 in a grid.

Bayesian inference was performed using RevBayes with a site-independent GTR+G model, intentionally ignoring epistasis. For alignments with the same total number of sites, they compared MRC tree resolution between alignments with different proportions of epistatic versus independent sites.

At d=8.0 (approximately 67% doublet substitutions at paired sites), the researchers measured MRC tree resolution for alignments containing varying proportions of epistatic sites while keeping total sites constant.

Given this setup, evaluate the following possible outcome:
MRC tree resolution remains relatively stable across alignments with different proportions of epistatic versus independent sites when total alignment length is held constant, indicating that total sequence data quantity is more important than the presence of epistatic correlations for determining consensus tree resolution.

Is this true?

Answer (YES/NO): NO